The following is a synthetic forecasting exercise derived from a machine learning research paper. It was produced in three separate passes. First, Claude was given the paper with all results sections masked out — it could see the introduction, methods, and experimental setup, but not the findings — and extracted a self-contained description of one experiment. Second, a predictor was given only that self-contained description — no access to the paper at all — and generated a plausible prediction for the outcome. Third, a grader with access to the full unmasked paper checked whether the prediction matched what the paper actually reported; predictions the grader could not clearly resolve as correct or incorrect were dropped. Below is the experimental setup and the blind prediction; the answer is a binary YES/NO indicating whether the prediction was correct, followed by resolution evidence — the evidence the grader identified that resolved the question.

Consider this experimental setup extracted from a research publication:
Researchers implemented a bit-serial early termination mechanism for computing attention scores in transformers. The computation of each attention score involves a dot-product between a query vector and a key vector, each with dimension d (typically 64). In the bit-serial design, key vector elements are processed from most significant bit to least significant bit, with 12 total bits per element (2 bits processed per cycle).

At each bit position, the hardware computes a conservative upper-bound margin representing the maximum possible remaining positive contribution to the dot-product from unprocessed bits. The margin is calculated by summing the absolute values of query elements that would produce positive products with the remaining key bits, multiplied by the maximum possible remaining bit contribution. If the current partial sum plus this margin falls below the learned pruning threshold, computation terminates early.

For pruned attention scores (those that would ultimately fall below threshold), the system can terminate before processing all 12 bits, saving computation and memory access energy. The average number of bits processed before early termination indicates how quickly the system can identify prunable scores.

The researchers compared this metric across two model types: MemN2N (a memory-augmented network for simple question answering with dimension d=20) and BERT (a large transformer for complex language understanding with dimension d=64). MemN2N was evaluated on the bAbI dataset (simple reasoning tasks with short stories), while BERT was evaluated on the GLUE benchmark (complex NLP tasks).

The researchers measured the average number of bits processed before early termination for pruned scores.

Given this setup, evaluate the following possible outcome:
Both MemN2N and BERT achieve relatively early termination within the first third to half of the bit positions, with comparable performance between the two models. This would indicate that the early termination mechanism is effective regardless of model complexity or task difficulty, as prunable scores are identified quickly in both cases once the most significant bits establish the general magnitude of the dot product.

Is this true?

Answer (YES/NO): NO